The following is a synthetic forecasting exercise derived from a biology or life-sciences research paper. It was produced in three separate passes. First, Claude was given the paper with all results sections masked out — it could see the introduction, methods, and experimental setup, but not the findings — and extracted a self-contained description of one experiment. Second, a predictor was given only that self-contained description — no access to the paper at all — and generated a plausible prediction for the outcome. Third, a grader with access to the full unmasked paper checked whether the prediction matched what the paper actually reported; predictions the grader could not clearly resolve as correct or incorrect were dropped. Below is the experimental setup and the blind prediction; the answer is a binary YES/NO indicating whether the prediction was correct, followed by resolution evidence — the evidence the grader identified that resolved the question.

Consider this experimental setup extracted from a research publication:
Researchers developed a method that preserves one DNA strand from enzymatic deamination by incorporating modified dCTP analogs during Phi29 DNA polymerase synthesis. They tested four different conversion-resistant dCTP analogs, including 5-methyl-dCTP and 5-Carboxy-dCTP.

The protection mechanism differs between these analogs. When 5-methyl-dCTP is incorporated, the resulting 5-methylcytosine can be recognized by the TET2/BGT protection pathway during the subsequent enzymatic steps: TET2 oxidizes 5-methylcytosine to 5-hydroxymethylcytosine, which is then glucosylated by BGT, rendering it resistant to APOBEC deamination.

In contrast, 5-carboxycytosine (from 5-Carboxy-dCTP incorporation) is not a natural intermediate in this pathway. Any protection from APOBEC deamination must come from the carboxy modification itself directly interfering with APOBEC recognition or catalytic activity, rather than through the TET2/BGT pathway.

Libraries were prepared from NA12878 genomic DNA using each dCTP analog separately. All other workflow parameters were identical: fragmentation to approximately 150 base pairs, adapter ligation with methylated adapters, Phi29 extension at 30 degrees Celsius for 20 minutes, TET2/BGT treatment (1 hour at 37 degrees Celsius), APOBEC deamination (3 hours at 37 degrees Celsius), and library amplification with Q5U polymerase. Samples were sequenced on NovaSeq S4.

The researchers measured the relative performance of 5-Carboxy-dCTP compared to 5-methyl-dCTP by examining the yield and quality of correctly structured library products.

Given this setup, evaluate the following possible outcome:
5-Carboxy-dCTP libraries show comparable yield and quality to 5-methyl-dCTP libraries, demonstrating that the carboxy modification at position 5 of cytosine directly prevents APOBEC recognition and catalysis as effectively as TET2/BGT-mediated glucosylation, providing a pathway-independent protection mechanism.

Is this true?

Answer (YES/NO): NO